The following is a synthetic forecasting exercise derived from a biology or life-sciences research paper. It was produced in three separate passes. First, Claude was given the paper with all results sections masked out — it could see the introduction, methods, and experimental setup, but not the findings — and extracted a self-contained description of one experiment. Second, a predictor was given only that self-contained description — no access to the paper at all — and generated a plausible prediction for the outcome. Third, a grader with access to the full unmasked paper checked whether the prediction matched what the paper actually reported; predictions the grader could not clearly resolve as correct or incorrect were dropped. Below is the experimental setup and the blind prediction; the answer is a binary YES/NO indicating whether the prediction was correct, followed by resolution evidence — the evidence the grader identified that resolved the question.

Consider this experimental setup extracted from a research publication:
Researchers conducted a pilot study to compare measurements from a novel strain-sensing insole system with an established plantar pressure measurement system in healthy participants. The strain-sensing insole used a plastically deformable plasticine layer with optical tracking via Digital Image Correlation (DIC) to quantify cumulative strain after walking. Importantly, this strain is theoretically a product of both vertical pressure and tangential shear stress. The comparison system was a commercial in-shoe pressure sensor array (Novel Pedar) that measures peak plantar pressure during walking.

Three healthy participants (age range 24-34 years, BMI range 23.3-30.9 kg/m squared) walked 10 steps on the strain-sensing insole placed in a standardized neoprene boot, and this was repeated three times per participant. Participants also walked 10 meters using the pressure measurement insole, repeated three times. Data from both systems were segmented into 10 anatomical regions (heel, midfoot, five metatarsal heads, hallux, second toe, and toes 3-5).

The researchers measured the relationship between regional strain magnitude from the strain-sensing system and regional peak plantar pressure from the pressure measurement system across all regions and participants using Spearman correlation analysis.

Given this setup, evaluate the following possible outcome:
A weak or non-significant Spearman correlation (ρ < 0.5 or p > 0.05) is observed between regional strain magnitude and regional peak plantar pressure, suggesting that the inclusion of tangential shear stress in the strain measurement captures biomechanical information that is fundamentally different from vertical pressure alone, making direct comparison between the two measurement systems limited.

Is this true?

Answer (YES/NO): NO